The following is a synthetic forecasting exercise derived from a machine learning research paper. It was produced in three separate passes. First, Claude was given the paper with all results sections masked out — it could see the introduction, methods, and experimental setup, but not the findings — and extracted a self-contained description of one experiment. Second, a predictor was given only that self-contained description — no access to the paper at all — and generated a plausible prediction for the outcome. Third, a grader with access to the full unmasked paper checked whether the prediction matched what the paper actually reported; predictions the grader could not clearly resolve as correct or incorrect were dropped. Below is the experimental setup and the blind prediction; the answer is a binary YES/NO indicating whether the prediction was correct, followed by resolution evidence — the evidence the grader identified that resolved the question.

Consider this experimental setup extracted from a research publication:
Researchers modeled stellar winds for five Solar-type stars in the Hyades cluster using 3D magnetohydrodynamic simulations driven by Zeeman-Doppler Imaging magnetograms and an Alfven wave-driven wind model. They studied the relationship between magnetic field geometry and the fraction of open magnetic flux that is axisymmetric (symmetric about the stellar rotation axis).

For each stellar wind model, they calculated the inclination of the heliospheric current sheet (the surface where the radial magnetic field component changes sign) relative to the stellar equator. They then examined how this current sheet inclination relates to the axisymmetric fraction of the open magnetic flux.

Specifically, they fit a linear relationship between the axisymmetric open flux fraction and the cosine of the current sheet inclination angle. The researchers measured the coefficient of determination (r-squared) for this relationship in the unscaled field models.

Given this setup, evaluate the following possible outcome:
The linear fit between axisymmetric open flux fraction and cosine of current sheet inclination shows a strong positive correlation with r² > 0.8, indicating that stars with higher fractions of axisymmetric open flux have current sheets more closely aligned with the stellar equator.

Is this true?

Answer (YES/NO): YES